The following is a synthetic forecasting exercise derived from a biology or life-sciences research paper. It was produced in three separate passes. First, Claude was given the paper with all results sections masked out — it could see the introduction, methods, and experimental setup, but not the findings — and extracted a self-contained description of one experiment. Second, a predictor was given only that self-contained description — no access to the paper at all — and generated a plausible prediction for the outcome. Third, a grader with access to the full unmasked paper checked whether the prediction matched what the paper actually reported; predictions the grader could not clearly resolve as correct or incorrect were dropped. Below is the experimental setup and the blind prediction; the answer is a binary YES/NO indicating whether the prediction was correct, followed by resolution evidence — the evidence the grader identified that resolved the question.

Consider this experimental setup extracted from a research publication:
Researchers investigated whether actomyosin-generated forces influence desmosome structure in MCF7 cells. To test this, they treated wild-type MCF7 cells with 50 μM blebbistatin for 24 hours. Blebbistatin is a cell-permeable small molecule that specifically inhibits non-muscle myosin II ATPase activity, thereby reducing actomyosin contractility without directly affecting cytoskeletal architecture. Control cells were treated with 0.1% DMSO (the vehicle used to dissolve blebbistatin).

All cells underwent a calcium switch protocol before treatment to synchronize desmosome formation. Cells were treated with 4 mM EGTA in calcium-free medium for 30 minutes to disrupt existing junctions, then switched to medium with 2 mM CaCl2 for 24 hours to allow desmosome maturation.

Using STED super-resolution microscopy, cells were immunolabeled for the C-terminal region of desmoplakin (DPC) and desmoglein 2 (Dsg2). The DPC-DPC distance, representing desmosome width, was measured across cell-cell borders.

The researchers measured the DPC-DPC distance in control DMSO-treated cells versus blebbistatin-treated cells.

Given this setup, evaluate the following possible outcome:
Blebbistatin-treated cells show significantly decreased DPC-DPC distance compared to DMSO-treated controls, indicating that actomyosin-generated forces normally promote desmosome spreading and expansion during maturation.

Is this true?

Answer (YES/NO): YES